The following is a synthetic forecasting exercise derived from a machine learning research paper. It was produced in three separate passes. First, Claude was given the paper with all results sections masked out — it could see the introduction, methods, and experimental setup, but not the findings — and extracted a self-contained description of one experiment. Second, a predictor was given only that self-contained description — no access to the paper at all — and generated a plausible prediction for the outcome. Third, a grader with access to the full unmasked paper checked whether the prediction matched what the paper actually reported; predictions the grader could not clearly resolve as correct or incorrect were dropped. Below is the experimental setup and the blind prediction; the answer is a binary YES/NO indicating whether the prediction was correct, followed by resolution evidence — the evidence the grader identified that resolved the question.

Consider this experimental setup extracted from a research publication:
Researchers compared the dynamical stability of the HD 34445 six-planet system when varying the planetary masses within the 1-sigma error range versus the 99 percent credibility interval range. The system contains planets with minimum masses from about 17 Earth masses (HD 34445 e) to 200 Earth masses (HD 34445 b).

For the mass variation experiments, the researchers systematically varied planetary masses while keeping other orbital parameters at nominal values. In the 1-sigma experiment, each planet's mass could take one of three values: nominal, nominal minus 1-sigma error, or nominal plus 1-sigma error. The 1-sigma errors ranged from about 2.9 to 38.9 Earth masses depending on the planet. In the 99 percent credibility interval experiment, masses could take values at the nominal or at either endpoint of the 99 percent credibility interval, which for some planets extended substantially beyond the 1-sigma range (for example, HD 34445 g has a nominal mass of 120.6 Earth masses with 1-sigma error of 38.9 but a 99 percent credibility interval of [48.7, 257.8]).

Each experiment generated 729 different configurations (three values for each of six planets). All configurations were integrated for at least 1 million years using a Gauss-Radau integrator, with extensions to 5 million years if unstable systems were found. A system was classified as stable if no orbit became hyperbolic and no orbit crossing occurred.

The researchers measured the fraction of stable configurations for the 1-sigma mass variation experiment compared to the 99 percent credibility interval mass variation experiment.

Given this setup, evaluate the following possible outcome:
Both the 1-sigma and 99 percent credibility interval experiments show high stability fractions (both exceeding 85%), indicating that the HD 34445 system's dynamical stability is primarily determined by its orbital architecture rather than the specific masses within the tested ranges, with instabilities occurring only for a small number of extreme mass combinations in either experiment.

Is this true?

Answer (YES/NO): NO